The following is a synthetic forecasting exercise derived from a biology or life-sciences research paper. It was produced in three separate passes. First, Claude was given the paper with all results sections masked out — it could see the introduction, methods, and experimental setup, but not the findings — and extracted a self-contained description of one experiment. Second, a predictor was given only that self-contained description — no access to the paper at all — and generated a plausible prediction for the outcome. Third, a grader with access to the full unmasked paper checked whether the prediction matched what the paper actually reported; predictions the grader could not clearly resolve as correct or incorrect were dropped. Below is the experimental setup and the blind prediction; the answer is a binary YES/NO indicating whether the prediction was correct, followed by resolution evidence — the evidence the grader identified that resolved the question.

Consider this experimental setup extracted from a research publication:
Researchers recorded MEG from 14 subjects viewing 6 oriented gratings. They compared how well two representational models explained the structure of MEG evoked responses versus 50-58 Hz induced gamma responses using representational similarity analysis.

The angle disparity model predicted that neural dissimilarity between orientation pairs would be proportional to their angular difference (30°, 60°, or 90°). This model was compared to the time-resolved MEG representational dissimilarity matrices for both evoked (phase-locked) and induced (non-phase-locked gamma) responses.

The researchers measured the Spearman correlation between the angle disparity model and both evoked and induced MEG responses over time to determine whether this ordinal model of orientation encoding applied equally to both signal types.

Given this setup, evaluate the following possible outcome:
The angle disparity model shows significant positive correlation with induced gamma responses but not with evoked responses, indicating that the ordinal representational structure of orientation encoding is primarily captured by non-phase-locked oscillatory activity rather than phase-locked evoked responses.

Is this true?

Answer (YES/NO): NO